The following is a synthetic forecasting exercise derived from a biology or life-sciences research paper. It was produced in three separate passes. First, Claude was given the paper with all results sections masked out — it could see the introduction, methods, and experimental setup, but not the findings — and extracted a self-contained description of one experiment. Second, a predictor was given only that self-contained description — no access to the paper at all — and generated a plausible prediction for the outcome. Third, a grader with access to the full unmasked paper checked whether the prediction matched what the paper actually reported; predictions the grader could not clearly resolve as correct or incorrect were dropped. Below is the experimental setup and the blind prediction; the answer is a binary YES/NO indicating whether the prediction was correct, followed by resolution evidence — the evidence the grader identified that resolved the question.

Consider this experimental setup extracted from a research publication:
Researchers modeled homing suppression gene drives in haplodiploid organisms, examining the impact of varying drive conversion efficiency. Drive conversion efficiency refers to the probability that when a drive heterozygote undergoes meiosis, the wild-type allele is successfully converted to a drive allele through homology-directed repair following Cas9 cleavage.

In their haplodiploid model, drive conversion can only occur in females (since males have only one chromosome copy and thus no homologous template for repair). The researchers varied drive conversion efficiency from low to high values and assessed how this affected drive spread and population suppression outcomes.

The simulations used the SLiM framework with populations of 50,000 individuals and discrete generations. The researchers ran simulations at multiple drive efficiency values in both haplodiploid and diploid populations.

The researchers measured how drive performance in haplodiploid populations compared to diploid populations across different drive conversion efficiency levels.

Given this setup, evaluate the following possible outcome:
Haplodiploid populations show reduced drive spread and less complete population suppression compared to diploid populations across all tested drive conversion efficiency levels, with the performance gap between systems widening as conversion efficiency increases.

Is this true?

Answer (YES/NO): NO